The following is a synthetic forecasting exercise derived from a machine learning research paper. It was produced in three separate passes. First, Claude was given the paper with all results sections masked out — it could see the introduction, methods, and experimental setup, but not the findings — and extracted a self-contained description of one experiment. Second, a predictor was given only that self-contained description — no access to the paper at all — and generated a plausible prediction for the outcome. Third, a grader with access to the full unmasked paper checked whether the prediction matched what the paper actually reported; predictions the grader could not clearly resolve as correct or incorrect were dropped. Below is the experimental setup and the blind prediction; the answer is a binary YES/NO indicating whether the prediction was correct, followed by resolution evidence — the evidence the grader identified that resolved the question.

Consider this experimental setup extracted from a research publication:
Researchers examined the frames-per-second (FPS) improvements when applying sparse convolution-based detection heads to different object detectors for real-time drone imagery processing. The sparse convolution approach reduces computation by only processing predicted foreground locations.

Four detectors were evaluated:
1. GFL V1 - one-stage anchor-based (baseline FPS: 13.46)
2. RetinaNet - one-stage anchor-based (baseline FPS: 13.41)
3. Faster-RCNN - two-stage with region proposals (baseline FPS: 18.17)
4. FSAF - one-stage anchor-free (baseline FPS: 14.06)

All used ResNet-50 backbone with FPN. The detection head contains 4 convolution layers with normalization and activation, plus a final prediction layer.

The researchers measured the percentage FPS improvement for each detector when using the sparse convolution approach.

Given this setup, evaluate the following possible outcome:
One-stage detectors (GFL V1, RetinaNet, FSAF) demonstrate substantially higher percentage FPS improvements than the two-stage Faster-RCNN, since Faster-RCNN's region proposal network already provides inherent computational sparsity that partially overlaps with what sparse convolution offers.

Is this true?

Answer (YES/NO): YES